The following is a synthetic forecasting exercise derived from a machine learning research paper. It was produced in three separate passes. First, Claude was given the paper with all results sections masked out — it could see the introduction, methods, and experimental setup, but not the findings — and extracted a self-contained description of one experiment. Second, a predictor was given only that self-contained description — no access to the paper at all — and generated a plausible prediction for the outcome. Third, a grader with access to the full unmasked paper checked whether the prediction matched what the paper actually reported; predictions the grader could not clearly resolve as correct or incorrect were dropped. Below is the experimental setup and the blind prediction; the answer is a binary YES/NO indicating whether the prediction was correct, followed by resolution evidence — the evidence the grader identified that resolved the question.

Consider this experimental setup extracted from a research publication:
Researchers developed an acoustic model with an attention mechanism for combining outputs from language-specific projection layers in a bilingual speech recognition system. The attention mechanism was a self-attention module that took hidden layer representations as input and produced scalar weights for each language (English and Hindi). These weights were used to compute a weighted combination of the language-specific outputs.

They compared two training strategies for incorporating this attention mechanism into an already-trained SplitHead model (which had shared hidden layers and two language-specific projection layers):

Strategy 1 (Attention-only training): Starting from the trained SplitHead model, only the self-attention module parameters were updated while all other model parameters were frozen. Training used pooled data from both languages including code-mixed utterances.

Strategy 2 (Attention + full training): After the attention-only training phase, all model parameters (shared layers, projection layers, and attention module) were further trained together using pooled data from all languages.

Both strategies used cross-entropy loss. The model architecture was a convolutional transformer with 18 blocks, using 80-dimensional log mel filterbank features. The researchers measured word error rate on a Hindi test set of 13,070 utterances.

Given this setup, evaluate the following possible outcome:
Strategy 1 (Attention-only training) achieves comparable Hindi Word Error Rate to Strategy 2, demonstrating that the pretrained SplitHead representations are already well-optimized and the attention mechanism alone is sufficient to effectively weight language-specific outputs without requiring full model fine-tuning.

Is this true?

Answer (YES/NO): NO